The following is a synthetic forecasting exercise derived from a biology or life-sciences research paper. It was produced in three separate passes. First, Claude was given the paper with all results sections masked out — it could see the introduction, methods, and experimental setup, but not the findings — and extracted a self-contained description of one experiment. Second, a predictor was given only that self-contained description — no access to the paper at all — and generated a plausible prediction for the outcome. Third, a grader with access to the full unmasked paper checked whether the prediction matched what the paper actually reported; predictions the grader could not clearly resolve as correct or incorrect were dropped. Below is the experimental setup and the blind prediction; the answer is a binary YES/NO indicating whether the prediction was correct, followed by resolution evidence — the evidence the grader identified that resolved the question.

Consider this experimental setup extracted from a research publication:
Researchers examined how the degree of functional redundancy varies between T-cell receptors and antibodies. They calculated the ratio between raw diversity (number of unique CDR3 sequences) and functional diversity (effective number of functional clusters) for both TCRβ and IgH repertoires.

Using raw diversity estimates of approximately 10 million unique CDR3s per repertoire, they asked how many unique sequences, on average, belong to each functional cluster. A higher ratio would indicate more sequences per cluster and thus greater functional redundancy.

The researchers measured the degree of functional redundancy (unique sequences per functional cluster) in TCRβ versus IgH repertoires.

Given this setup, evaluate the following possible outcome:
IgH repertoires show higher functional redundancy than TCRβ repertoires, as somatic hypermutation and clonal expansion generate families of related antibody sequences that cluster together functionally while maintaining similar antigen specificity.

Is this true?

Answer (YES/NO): NO